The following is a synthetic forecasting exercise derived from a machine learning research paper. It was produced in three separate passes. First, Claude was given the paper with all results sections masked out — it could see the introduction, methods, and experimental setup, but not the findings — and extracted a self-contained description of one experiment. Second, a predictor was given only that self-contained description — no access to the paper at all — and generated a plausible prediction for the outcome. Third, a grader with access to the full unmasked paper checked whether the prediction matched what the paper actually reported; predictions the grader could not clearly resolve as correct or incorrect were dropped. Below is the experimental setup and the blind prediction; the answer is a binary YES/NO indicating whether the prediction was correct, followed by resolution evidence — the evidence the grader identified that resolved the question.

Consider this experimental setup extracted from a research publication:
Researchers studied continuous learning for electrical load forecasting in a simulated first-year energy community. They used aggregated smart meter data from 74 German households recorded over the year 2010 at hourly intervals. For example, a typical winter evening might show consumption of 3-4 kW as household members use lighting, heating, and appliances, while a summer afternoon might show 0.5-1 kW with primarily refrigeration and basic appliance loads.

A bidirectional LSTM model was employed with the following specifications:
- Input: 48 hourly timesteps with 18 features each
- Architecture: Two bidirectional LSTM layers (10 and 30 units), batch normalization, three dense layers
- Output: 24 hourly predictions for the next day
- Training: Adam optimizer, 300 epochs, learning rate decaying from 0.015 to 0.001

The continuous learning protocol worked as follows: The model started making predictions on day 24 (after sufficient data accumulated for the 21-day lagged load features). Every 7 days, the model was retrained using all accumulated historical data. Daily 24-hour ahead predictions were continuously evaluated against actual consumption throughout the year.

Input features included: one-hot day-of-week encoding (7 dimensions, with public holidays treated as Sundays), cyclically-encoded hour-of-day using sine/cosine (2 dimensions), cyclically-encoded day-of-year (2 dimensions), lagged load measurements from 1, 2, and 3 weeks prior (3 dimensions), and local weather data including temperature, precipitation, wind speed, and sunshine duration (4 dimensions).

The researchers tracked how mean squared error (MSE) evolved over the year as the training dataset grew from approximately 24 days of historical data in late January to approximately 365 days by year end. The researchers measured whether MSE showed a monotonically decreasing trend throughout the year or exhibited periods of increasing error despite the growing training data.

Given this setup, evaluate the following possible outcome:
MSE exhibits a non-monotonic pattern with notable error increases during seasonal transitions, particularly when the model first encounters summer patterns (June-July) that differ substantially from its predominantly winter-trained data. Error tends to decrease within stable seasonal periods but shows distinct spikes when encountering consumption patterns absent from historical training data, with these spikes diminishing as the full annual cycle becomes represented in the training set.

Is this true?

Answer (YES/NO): NO